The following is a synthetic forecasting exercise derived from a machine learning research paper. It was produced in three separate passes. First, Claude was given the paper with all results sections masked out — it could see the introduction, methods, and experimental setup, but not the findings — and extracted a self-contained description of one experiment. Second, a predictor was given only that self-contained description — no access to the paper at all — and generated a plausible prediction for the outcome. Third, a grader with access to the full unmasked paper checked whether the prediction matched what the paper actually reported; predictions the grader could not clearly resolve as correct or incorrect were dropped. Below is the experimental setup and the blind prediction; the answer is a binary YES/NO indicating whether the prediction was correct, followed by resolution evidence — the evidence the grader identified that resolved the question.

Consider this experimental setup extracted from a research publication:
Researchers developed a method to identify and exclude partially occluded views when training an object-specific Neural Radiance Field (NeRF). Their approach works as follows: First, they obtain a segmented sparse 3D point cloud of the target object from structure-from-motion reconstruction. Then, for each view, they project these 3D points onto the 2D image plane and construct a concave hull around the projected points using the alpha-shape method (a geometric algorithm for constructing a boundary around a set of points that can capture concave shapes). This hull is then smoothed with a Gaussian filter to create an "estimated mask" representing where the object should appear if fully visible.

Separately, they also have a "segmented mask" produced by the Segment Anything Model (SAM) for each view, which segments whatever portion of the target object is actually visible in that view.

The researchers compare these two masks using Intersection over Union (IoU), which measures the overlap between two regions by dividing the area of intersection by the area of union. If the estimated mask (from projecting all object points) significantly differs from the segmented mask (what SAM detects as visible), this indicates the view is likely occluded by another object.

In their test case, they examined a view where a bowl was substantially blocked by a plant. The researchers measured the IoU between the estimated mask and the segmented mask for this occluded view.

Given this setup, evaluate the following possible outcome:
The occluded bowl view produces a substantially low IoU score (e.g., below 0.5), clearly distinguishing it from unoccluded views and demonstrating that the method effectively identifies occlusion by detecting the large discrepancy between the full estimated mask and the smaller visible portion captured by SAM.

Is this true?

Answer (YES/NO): YES